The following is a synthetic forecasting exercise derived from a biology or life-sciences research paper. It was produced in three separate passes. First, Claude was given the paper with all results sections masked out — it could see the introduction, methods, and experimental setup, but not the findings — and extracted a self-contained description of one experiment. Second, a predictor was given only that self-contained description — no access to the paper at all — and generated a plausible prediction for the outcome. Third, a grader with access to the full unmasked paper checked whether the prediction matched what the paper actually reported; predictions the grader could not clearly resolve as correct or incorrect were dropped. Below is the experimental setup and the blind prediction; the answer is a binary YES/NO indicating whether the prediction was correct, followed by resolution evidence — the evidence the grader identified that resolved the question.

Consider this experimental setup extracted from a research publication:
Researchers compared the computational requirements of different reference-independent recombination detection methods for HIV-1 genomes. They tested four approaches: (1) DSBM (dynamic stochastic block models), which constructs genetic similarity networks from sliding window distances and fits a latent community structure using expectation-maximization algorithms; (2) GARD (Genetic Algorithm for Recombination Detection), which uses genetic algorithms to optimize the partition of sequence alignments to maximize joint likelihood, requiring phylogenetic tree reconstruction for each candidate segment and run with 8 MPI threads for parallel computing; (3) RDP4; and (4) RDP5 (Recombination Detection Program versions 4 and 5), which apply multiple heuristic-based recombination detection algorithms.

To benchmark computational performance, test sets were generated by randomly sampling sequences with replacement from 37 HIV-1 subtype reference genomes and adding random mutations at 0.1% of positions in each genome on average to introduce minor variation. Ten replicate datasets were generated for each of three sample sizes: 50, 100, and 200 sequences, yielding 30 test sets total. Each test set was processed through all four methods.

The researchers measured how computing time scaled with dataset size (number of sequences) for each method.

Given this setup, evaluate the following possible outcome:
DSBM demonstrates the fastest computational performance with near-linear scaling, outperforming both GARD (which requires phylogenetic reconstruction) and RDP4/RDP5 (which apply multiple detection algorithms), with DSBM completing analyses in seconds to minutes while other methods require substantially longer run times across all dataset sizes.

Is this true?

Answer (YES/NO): NO